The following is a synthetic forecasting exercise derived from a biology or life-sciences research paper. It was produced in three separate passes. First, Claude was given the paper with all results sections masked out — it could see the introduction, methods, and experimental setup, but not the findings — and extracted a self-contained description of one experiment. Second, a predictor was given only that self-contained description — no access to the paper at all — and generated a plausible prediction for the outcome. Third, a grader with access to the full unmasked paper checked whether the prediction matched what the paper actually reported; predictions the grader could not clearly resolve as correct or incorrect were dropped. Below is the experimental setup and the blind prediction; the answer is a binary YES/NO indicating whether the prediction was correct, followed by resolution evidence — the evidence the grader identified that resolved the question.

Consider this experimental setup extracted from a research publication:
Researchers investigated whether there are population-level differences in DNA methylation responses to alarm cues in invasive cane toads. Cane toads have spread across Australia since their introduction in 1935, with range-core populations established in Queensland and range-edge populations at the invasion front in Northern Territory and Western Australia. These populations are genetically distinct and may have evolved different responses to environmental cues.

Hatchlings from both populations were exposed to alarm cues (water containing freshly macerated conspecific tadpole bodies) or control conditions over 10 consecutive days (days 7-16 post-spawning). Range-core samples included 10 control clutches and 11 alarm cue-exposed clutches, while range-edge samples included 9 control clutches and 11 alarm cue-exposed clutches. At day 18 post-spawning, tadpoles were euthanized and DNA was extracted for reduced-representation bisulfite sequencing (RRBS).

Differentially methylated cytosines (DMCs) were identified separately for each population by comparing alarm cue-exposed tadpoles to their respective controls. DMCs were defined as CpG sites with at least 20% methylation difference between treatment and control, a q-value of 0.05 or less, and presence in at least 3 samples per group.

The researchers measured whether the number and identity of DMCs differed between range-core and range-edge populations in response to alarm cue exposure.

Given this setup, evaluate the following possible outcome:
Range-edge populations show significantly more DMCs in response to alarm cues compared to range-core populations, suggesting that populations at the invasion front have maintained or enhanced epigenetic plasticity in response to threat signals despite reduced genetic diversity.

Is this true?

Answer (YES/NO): YES